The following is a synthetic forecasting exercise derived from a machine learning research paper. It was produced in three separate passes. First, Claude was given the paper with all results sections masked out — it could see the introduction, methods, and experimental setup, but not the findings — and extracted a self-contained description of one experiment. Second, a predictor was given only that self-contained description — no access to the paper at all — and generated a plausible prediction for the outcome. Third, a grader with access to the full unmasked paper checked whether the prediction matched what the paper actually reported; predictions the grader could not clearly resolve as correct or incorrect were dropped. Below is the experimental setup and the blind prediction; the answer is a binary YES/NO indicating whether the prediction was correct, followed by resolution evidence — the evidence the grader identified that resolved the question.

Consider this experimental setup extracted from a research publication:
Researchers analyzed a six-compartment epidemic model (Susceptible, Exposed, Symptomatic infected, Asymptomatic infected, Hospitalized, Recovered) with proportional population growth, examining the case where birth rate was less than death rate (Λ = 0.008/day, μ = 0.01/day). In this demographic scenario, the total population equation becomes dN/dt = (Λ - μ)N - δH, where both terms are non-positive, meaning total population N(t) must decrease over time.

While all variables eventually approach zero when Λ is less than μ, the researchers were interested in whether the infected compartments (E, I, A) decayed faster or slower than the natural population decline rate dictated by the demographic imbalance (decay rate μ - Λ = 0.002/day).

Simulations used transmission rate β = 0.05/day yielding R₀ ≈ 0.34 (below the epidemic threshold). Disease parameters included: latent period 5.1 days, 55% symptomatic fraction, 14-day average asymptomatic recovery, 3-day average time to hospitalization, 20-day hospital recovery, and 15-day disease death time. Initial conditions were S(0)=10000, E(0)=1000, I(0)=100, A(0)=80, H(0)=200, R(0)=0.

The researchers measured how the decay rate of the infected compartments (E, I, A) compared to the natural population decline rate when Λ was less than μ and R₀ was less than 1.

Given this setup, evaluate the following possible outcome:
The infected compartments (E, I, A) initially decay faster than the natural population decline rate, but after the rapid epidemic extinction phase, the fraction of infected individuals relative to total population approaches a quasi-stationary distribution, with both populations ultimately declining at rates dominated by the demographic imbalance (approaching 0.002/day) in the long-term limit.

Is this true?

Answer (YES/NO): NO